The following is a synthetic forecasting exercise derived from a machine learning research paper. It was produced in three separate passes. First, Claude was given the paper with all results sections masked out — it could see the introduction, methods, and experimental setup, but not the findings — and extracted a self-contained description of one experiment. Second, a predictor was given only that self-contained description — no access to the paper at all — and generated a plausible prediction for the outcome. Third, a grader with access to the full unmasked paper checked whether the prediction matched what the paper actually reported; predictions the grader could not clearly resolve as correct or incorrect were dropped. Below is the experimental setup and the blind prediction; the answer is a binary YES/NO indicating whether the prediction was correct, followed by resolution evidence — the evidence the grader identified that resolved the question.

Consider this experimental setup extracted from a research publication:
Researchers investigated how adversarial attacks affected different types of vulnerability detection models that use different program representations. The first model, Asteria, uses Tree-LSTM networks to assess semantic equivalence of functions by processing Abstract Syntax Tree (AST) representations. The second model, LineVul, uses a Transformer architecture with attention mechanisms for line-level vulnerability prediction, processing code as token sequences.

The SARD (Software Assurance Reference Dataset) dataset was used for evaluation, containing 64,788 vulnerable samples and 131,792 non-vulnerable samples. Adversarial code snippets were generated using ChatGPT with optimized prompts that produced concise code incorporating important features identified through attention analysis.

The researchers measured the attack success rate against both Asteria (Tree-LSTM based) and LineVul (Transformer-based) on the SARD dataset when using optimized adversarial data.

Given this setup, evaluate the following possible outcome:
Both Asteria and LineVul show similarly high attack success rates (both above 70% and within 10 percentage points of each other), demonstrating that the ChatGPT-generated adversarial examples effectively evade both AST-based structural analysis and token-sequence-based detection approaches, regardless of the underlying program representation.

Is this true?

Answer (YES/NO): YES